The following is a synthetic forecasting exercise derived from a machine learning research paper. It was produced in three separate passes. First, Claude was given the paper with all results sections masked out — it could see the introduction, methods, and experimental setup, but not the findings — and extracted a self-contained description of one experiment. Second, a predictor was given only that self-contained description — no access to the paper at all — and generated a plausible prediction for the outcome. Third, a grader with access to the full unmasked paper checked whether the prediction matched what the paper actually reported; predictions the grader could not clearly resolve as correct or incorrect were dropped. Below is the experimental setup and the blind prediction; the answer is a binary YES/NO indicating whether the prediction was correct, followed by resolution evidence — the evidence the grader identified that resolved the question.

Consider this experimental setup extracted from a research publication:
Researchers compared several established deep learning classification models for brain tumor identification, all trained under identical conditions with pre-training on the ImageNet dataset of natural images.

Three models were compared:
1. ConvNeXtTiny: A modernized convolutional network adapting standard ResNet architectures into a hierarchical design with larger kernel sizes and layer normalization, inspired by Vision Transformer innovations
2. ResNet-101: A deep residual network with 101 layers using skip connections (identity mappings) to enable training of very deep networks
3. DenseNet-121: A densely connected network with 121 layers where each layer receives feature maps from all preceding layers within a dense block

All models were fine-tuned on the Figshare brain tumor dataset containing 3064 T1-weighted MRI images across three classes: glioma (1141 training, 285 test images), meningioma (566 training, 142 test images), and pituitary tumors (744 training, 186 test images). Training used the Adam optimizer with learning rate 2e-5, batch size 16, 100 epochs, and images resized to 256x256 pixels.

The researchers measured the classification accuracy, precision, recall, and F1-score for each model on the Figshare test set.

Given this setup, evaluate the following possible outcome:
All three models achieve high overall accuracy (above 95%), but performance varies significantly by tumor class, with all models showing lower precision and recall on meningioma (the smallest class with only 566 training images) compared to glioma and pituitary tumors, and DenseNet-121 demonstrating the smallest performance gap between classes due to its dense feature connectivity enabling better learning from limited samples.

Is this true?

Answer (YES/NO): NO